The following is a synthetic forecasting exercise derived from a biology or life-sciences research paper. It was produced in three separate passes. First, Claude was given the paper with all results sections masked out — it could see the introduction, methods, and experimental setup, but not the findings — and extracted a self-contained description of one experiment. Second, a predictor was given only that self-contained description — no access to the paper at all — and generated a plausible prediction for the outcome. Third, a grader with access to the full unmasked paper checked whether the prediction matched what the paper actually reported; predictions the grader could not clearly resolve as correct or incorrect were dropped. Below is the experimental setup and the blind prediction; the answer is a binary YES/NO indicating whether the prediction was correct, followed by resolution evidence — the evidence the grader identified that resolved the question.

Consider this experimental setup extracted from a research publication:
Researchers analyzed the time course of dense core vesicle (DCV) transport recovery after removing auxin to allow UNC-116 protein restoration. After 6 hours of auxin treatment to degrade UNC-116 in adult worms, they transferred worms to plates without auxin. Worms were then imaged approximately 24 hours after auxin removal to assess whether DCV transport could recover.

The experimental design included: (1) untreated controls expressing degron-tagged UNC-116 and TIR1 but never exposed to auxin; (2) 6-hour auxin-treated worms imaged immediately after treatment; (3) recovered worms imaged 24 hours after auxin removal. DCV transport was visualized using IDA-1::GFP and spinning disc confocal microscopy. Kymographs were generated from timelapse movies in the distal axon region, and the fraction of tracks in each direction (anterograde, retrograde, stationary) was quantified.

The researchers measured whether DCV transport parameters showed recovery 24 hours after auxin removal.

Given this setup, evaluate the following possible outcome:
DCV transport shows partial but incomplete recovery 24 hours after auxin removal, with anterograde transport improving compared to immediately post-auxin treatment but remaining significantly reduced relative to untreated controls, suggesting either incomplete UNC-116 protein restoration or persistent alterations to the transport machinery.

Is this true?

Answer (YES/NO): NO